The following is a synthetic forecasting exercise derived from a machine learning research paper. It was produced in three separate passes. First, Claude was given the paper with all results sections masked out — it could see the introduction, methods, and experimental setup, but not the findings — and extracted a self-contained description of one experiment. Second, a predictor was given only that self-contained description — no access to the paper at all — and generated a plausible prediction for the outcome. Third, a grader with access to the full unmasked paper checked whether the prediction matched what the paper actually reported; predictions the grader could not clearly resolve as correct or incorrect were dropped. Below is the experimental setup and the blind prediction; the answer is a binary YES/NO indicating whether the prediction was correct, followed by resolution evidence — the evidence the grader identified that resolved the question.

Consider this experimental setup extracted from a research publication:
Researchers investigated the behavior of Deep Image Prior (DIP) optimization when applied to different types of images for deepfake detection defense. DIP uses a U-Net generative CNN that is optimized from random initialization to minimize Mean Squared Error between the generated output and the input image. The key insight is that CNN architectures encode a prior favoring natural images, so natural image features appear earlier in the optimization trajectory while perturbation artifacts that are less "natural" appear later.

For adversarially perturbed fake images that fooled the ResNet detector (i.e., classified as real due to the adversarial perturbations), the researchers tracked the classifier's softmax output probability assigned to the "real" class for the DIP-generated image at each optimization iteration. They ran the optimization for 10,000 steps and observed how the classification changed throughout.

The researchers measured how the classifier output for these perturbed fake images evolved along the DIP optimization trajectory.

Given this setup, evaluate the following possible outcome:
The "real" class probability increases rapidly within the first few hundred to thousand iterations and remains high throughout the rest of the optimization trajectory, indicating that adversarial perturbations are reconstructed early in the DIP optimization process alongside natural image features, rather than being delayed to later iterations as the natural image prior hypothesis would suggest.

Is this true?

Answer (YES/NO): NO